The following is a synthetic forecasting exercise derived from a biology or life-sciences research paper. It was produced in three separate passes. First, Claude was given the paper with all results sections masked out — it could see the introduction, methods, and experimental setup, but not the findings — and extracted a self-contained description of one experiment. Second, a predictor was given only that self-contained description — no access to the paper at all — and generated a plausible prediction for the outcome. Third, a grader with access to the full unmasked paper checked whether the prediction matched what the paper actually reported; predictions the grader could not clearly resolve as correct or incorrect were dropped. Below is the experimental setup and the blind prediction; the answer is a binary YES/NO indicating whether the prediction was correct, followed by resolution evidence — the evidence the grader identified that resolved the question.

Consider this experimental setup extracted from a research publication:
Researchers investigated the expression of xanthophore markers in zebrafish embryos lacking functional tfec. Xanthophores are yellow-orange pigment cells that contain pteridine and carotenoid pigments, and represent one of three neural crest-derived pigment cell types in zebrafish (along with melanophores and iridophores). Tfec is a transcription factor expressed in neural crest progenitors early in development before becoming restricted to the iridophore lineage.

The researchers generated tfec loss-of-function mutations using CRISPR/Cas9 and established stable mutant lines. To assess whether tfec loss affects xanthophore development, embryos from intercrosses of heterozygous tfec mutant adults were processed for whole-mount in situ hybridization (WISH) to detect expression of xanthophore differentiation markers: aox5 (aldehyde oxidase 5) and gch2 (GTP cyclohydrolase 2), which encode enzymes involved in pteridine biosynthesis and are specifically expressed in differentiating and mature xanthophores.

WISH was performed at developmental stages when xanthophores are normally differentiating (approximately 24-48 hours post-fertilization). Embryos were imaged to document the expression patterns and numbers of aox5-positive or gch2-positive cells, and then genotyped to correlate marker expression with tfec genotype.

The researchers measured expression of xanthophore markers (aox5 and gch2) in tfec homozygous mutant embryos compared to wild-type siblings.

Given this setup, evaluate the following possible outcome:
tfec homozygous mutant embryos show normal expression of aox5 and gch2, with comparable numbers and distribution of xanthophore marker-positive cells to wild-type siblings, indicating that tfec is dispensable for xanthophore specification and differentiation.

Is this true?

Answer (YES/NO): NO